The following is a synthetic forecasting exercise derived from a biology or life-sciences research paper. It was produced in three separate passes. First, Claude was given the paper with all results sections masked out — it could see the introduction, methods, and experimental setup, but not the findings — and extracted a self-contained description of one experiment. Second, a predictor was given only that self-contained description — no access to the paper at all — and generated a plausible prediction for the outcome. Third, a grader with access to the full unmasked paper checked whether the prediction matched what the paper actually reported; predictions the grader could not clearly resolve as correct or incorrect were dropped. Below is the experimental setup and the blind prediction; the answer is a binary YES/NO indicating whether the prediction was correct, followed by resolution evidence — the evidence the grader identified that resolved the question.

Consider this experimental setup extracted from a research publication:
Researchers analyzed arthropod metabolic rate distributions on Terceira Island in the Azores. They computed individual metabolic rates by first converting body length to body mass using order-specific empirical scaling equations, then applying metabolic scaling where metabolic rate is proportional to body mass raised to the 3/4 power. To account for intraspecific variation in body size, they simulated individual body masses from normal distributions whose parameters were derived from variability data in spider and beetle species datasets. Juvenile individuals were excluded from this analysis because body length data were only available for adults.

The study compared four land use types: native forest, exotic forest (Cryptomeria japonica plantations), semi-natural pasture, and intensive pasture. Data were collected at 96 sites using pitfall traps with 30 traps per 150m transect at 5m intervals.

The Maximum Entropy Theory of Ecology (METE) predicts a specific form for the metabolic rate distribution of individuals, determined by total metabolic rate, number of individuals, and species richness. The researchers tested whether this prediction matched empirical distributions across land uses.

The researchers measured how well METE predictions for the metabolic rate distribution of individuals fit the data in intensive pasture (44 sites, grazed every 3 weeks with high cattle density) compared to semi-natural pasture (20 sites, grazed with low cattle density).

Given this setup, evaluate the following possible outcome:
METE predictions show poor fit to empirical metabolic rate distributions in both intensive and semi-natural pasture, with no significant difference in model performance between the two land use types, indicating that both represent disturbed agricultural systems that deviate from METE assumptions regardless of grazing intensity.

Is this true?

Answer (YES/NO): NO